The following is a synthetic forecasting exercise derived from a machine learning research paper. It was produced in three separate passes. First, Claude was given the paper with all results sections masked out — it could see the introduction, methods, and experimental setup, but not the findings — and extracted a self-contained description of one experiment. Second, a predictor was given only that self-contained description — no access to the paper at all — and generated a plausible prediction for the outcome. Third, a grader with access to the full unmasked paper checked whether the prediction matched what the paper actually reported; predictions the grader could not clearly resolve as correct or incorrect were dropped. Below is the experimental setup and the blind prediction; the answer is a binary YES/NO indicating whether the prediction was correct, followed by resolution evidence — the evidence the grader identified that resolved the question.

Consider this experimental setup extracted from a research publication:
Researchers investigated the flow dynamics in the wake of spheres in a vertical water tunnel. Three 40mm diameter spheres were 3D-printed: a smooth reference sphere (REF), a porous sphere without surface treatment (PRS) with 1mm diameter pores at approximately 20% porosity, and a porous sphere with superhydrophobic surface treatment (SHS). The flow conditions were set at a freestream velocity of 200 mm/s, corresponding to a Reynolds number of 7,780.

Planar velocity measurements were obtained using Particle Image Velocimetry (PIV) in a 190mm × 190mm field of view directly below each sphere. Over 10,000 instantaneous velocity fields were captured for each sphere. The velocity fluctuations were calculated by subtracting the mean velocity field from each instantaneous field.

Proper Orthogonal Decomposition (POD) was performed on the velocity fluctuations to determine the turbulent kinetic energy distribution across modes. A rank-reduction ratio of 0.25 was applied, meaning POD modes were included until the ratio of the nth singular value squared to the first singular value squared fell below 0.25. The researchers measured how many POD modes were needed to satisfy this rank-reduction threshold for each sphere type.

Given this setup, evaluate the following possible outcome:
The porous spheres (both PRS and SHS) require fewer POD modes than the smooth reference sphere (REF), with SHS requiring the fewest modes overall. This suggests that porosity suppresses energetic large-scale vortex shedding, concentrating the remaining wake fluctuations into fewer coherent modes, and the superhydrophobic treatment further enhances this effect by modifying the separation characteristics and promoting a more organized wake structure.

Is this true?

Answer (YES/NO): YES